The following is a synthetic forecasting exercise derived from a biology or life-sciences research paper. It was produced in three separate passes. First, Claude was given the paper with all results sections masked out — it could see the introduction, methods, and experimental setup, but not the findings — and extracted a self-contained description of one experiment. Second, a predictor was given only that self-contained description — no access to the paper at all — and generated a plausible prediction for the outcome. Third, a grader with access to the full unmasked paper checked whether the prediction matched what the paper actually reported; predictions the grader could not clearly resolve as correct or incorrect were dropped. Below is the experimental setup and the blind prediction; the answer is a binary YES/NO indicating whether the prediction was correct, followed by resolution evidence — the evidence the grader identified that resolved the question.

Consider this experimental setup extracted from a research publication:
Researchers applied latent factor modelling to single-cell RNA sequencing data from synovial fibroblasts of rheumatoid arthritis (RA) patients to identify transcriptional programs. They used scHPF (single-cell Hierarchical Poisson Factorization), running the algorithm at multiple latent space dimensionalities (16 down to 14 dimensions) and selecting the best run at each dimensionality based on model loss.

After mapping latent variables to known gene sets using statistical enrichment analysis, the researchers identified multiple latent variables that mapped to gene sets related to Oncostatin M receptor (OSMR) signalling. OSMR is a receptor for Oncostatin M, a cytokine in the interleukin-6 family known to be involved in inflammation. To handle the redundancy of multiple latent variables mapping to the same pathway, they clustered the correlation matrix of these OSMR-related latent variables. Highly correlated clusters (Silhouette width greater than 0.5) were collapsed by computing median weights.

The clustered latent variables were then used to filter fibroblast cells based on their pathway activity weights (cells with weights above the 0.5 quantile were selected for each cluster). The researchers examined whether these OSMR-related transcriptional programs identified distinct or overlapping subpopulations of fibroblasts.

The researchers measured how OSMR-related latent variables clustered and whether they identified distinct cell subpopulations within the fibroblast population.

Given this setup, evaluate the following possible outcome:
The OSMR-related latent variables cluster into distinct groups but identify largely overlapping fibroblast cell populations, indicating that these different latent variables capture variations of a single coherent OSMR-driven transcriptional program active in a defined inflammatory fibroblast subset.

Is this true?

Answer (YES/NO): NO